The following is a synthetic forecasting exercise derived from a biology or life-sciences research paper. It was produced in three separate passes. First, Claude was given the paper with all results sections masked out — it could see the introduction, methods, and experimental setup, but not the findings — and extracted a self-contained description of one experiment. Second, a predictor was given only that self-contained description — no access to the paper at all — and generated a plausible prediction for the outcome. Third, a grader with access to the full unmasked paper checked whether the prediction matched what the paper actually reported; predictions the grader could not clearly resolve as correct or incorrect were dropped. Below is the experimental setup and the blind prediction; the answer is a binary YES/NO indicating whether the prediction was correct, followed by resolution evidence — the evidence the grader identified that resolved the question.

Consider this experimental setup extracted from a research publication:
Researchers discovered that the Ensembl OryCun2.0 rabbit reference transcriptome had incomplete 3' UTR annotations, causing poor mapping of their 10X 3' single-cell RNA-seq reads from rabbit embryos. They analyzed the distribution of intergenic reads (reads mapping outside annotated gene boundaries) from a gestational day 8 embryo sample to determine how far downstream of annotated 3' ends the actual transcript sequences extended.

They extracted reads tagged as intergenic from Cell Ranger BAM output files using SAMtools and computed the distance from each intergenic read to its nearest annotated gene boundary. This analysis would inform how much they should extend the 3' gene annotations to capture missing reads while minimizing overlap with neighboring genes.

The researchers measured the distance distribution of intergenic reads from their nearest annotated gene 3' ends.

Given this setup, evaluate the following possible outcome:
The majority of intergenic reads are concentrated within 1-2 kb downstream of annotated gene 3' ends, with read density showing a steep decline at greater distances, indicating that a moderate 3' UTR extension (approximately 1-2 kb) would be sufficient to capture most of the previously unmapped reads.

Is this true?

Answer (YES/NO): NO